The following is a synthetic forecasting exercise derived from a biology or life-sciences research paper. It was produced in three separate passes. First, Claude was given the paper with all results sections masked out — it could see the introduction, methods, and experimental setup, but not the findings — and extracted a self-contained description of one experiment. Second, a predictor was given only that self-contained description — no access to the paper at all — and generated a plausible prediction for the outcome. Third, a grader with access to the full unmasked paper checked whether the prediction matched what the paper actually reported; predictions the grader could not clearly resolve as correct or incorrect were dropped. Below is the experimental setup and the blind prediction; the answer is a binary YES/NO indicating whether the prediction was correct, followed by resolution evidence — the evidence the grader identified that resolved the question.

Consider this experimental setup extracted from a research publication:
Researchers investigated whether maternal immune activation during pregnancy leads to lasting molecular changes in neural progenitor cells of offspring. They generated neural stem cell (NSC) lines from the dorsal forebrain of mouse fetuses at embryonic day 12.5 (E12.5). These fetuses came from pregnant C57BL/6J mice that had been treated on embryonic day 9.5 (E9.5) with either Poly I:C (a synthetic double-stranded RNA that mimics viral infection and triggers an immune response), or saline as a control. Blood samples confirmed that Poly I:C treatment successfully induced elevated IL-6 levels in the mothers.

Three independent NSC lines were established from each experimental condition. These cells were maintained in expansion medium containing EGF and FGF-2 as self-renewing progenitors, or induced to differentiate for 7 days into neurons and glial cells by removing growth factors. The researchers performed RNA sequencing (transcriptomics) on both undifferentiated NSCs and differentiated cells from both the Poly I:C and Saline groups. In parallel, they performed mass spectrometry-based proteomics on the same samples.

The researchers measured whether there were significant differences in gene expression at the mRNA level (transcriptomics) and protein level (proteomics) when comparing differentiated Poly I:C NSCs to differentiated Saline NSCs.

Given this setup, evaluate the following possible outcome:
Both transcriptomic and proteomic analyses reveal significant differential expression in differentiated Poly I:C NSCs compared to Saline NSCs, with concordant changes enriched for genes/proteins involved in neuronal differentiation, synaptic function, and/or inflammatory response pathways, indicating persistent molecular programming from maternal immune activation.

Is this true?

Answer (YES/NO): NO